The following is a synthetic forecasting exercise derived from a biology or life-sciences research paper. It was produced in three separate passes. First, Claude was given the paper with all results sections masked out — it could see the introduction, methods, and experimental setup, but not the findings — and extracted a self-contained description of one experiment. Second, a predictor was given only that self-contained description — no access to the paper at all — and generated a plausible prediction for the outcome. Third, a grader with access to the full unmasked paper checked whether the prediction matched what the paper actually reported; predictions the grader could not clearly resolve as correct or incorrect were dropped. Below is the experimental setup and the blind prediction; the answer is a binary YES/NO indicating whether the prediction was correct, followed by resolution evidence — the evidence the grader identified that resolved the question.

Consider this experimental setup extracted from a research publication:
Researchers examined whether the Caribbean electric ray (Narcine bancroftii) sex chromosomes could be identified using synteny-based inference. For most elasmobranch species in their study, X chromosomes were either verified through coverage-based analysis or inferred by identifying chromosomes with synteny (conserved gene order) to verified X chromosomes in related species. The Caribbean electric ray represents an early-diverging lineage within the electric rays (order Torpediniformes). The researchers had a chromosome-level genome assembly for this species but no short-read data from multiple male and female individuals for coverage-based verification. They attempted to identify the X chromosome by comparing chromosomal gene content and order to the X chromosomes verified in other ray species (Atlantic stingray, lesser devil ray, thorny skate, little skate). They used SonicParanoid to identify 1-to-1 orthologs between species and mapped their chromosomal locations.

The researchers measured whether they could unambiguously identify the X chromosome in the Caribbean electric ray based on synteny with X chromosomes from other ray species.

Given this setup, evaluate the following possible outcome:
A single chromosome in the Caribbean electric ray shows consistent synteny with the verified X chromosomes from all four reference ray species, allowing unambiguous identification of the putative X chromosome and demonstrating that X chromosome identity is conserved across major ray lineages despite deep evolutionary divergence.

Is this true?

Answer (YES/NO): NO